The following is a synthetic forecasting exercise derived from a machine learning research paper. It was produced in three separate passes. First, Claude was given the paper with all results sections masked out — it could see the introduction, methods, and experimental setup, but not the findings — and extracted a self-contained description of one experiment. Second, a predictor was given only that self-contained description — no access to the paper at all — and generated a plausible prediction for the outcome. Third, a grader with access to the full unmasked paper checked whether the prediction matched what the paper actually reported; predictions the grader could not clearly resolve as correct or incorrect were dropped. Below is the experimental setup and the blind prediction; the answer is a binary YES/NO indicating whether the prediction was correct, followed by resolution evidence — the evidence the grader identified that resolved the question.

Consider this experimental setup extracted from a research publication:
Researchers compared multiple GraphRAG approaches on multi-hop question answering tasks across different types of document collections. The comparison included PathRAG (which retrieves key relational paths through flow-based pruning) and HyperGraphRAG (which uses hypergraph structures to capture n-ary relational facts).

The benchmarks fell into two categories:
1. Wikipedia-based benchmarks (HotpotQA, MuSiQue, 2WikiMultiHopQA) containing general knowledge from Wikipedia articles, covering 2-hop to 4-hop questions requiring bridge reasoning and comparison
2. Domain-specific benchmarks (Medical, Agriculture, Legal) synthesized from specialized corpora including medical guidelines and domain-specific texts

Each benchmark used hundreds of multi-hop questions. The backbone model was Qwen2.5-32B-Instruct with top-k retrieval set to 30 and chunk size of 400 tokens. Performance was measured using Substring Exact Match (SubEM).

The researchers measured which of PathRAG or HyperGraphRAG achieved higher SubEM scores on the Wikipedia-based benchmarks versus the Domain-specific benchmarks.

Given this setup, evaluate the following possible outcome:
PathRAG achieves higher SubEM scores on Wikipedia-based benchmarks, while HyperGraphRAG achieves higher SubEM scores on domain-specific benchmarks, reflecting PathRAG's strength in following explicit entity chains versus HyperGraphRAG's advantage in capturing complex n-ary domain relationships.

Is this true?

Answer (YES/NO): YES